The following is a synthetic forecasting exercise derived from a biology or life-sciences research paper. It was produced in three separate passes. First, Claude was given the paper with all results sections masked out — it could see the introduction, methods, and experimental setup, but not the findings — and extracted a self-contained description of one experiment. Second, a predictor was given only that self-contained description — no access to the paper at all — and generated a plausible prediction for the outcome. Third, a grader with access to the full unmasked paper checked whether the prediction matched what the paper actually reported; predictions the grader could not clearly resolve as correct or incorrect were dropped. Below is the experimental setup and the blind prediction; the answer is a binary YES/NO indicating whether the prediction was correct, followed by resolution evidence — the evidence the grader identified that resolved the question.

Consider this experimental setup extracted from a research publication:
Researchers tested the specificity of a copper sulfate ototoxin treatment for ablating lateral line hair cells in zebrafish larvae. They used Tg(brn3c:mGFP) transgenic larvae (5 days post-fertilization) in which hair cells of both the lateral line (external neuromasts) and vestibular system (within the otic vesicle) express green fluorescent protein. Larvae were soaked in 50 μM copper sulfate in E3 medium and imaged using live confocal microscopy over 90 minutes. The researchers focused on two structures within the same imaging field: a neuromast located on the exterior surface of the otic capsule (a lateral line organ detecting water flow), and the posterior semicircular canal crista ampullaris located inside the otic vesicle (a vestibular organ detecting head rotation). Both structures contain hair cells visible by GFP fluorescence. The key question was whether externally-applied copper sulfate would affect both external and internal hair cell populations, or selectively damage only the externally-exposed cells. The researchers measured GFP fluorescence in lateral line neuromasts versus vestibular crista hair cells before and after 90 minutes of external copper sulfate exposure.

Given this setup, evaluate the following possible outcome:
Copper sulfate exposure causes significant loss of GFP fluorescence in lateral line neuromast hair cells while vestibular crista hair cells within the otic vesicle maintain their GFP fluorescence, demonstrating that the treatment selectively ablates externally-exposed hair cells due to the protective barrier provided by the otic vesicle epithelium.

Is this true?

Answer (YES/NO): YES